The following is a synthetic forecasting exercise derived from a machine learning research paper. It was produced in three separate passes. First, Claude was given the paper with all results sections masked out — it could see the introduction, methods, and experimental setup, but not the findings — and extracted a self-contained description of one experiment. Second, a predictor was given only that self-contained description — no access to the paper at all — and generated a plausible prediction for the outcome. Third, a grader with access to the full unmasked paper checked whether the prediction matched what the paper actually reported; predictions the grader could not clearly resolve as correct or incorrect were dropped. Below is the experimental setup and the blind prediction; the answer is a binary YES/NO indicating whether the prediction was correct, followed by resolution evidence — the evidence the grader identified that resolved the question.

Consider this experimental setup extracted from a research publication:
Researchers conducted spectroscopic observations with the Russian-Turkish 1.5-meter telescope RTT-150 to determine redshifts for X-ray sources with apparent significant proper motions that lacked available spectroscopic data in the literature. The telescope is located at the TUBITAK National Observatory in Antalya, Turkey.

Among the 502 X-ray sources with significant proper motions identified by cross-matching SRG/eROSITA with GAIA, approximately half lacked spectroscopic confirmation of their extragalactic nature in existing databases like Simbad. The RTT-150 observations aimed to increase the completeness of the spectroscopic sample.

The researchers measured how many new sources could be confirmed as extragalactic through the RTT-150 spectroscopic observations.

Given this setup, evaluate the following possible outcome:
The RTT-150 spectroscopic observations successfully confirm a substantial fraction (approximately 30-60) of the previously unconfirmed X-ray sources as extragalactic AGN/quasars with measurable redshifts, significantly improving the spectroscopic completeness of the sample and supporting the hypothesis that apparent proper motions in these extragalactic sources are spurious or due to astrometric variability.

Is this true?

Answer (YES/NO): NO